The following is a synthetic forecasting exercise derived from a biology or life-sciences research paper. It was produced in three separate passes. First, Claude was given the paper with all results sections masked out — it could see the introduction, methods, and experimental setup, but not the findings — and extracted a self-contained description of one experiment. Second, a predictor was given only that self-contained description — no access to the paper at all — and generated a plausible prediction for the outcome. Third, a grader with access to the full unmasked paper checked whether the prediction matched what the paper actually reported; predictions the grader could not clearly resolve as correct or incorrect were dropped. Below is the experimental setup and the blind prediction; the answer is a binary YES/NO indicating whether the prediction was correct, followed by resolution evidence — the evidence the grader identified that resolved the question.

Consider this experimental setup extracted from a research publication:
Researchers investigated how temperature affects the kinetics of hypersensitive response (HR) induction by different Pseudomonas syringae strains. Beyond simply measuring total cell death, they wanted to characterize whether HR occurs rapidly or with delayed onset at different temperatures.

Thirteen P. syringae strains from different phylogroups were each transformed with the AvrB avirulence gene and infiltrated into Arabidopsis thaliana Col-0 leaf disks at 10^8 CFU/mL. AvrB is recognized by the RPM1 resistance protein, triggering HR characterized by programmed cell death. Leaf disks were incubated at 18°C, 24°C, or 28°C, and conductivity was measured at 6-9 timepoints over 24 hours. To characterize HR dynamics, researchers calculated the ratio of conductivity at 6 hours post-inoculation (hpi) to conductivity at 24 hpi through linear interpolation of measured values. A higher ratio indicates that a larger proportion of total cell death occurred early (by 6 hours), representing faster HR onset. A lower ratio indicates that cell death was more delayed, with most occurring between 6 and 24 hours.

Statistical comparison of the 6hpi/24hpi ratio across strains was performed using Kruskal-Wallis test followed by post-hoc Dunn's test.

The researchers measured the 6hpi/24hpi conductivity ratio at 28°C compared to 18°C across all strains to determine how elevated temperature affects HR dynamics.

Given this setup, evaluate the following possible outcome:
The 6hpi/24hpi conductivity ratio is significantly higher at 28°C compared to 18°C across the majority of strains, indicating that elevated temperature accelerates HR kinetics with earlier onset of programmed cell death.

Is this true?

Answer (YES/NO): YES